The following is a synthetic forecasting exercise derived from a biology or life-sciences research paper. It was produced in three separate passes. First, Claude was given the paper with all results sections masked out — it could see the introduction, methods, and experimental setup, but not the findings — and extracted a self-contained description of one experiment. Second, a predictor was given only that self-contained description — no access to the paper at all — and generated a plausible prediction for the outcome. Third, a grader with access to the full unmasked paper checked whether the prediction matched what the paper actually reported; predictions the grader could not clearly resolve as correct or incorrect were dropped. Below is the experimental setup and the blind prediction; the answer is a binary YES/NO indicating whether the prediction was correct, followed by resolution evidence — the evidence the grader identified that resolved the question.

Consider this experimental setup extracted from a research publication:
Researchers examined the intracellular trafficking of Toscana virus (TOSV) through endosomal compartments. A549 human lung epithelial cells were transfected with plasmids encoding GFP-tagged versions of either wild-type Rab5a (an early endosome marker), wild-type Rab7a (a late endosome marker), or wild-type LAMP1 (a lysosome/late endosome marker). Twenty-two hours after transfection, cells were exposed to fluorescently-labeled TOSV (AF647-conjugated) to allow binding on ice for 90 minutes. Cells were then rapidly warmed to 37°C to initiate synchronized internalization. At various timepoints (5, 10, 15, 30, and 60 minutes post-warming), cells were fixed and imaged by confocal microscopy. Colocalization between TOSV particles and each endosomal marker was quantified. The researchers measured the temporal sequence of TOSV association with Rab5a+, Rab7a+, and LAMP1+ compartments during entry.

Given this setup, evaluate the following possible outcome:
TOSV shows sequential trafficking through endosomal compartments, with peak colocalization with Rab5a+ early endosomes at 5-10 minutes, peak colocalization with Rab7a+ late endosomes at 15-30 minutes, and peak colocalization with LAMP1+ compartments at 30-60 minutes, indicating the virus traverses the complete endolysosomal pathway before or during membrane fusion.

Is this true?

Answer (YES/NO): NO